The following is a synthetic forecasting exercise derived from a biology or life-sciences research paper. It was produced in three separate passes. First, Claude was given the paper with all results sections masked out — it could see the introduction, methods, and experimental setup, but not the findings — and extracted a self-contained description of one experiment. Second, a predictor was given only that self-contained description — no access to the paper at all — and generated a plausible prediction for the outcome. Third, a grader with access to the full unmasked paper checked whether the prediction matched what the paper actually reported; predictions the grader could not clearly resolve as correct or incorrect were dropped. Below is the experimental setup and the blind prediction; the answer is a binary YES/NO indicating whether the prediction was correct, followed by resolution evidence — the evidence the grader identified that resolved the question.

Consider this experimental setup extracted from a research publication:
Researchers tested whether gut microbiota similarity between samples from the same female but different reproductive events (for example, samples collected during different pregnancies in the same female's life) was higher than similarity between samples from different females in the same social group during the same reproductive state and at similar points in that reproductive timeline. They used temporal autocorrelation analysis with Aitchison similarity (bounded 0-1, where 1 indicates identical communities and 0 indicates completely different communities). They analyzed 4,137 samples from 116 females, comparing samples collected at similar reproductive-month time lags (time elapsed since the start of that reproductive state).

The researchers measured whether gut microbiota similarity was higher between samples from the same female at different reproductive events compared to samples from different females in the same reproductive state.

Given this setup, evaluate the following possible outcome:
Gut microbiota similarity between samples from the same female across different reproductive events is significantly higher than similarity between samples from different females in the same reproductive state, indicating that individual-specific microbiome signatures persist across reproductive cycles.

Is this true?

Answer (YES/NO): YES